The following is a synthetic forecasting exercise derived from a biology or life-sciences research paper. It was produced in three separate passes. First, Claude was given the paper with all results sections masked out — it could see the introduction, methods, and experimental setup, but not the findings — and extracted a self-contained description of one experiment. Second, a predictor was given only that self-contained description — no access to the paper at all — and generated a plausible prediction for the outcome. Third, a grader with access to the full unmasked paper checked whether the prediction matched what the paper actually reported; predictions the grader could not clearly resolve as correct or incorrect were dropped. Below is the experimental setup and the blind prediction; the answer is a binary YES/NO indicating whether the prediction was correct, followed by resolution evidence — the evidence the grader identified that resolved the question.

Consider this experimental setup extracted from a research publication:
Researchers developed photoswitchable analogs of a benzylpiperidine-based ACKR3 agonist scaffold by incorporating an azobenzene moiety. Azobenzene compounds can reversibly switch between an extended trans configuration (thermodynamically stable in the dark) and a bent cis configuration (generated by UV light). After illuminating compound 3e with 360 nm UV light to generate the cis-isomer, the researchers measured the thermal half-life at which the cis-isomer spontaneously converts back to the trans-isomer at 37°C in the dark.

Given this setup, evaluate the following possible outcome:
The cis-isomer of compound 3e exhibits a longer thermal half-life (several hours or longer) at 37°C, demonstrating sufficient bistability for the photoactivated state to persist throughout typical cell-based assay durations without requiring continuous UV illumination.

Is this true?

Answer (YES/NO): YES